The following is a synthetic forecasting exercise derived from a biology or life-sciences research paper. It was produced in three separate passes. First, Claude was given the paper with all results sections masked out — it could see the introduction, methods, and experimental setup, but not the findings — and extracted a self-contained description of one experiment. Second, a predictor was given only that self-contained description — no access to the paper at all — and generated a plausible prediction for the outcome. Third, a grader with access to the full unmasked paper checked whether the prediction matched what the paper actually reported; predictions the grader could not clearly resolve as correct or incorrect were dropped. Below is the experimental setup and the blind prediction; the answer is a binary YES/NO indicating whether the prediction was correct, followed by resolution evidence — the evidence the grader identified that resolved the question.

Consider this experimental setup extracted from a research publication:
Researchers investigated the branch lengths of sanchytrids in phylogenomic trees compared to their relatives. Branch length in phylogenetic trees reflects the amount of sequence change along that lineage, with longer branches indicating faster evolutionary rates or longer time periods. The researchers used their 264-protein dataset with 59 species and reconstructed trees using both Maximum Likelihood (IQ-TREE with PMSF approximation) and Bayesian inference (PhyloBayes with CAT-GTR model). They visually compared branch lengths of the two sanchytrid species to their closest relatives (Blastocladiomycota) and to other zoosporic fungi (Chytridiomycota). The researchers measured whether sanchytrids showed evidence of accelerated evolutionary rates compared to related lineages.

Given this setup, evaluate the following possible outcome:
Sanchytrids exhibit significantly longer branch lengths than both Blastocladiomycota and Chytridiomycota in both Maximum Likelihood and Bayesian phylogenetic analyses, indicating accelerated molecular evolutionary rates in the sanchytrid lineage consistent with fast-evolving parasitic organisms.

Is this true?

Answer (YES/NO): YES